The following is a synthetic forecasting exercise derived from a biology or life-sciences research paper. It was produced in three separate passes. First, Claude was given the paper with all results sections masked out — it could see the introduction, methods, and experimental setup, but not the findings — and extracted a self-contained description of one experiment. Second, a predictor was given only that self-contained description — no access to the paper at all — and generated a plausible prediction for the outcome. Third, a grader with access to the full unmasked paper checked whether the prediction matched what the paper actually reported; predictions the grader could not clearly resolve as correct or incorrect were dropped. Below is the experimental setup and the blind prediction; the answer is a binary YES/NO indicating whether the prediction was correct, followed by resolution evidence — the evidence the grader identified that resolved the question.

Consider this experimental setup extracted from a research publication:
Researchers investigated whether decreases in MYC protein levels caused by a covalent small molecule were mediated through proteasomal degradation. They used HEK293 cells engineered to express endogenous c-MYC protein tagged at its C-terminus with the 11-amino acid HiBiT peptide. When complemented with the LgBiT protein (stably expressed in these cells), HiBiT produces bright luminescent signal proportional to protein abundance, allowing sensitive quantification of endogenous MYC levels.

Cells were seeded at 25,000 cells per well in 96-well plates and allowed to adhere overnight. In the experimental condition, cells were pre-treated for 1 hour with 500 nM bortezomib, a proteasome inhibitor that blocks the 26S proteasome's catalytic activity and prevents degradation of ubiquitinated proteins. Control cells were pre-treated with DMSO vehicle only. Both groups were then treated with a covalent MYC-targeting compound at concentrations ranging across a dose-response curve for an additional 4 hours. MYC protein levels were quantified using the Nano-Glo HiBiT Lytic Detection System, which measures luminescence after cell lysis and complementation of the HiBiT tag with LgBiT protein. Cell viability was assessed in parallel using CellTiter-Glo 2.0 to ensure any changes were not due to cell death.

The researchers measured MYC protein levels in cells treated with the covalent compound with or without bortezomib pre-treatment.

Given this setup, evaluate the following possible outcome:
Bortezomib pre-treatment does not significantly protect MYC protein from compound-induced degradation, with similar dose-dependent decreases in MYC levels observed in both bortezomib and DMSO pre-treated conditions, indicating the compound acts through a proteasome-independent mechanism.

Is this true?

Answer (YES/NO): NO